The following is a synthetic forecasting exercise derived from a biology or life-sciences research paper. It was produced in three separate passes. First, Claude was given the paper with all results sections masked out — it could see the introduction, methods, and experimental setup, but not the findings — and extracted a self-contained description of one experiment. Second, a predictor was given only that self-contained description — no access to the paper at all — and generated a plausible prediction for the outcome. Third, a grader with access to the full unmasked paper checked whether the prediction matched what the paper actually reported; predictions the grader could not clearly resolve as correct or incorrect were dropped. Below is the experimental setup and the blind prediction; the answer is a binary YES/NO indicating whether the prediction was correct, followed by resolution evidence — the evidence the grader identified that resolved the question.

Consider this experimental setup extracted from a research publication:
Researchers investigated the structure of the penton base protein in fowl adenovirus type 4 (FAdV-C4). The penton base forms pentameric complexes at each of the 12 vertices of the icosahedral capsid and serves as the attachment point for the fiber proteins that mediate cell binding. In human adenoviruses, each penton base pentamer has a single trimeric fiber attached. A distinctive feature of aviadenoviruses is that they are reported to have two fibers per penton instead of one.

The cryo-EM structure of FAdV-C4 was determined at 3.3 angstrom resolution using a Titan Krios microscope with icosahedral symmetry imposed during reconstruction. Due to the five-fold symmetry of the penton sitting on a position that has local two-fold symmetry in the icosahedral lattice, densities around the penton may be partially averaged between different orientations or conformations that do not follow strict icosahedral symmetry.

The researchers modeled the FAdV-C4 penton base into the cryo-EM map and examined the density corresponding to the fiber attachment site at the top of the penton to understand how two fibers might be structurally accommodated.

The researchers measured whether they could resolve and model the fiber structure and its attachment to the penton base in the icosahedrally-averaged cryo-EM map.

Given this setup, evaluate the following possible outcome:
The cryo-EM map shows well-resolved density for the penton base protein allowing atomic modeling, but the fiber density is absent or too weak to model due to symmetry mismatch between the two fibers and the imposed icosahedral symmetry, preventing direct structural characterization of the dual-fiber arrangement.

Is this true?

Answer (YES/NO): YES